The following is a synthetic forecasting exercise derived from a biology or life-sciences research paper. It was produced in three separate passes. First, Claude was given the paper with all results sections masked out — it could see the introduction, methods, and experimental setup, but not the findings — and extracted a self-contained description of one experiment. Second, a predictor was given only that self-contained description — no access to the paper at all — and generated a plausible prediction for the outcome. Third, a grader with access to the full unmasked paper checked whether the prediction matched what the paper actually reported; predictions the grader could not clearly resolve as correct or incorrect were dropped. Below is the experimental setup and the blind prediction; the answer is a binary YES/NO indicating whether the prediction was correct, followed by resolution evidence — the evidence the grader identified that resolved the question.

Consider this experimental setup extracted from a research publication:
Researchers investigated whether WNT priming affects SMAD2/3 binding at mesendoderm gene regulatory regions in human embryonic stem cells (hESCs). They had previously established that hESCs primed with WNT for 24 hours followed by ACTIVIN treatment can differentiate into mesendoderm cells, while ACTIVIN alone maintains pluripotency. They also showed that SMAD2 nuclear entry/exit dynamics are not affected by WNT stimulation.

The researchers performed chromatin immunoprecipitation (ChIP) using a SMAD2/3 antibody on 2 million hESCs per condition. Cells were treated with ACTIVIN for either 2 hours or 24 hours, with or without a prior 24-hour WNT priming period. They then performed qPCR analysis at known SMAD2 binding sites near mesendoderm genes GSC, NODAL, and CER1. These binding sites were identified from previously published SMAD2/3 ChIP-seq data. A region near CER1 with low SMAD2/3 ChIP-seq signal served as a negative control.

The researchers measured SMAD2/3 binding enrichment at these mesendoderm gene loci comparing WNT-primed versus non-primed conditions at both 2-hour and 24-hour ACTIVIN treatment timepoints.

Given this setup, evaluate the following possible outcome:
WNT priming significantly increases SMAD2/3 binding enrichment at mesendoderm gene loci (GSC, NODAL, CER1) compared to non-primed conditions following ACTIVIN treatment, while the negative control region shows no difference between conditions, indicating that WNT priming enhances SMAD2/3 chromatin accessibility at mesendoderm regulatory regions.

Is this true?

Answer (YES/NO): NO